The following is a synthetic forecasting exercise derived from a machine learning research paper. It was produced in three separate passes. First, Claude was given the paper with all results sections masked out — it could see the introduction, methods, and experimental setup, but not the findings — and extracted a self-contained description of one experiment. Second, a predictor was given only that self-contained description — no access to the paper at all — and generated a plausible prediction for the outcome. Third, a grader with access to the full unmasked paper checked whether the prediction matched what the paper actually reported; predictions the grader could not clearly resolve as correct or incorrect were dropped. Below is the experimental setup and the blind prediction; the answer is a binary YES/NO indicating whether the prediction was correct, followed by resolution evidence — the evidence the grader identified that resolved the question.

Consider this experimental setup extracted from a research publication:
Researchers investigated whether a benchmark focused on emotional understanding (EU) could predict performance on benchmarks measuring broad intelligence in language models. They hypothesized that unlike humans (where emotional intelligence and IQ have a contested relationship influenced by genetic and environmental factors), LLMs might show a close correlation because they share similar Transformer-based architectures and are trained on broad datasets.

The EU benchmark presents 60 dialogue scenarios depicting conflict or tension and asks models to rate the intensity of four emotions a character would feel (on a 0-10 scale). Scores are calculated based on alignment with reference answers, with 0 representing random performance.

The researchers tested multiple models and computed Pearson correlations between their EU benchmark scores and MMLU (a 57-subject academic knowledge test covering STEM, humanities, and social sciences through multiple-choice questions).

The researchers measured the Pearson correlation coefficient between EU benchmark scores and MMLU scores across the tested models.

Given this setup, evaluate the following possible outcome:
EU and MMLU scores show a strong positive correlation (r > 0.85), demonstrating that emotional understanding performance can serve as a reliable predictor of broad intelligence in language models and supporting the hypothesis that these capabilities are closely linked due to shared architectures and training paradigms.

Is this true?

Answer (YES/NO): YES